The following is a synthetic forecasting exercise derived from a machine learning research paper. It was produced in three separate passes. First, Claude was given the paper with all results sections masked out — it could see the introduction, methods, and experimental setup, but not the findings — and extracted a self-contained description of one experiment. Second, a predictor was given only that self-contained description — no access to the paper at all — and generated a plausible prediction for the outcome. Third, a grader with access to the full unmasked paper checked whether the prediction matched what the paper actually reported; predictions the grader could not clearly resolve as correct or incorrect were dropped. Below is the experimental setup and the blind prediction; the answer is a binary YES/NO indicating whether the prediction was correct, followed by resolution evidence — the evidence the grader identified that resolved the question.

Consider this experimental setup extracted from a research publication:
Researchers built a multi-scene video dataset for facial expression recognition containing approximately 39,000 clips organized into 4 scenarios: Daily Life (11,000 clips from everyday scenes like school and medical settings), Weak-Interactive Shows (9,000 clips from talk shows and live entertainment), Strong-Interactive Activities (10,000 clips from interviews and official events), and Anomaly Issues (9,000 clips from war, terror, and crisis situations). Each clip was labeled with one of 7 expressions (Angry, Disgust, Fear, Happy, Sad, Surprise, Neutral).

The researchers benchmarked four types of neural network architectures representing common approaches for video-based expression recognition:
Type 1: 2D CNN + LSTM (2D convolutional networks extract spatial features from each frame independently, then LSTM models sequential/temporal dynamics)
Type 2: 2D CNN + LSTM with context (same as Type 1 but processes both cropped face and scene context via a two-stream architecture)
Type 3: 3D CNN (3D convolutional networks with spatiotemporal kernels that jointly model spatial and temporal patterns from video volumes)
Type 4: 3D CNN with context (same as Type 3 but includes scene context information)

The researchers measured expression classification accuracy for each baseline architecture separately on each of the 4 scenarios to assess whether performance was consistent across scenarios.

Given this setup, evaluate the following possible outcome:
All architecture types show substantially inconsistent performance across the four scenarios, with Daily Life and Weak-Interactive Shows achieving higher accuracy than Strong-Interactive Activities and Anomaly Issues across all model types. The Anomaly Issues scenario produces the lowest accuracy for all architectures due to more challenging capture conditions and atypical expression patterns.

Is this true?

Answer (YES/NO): NO